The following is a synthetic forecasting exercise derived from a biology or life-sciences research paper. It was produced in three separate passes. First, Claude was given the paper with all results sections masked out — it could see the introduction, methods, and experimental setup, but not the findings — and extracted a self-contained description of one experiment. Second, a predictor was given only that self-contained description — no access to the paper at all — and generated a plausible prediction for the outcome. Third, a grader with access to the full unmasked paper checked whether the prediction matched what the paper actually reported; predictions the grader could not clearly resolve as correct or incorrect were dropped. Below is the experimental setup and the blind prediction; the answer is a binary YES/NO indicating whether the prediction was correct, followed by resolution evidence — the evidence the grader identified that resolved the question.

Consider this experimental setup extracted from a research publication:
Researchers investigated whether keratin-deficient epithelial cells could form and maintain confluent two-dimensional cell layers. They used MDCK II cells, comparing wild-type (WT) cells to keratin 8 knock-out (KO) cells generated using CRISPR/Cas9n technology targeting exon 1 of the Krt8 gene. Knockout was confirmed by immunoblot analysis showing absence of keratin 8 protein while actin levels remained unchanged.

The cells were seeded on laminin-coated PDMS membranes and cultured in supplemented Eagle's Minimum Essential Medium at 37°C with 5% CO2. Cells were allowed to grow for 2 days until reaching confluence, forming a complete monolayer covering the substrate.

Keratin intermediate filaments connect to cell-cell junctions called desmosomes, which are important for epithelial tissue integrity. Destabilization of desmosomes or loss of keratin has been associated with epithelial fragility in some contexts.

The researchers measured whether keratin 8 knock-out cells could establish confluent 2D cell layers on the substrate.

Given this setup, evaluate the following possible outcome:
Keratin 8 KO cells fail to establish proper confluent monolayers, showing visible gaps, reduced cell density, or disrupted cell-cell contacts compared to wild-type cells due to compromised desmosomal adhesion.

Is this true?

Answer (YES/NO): NO